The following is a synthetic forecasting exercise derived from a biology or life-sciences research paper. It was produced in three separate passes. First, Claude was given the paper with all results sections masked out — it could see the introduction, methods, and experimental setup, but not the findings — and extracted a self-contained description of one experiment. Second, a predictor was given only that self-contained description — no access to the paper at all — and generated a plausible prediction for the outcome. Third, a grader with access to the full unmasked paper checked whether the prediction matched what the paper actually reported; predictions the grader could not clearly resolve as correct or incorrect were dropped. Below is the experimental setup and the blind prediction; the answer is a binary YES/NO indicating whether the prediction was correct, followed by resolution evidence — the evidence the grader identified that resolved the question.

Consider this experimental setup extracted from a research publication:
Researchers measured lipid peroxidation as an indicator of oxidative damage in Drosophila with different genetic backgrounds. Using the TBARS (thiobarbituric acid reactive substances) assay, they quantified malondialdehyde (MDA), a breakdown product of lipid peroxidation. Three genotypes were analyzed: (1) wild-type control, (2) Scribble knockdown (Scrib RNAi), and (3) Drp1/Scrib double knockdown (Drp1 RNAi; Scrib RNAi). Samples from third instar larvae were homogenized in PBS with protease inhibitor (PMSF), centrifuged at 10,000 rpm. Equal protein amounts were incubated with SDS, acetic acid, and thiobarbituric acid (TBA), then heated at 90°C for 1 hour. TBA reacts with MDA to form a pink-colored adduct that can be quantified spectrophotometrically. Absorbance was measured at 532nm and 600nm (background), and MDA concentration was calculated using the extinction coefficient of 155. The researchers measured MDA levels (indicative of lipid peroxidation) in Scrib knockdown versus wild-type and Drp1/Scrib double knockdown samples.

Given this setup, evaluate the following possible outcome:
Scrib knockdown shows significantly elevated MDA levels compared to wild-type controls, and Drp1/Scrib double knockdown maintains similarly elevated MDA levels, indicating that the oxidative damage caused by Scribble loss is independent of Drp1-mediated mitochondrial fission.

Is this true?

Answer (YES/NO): NO